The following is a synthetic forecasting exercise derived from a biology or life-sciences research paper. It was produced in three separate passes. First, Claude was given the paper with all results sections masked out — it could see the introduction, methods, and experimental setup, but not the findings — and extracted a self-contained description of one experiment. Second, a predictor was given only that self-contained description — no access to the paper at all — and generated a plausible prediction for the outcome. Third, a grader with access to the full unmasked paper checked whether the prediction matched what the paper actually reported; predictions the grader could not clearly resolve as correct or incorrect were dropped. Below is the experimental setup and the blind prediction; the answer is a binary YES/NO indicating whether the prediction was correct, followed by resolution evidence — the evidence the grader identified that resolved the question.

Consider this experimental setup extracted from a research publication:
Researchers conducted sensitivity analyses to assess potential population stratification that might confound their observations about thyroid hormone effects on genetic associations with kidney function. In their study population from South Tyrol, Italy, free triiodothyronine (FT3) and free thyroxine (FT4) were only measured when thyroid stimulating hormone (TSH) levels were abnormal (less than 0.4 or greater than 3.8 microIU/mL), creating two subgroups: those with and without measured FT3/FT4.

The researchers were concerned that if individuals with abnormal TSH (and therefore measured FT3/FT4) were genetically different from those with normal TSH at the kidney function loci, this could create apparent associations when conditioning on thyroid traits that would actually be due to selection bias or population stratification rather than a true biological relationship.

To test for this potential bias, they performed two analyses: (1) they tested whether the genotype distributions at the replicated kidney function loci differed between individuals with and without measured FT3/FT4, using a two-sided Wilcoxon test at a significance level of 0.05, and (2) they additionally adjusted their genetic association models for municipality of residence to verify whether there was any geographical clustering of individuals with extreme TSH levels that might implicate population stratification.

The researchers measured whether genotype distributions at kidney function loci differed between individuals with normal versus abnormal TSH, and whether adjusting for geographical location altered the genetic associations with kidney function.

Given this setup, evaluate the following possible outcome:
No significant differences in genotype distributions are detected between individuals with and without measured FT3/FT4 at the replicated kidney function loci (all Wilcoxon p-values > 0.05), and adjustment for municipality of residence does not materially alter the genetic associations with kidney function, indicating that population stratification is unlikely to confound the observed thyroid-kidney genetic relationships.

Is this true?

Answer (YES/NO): YES